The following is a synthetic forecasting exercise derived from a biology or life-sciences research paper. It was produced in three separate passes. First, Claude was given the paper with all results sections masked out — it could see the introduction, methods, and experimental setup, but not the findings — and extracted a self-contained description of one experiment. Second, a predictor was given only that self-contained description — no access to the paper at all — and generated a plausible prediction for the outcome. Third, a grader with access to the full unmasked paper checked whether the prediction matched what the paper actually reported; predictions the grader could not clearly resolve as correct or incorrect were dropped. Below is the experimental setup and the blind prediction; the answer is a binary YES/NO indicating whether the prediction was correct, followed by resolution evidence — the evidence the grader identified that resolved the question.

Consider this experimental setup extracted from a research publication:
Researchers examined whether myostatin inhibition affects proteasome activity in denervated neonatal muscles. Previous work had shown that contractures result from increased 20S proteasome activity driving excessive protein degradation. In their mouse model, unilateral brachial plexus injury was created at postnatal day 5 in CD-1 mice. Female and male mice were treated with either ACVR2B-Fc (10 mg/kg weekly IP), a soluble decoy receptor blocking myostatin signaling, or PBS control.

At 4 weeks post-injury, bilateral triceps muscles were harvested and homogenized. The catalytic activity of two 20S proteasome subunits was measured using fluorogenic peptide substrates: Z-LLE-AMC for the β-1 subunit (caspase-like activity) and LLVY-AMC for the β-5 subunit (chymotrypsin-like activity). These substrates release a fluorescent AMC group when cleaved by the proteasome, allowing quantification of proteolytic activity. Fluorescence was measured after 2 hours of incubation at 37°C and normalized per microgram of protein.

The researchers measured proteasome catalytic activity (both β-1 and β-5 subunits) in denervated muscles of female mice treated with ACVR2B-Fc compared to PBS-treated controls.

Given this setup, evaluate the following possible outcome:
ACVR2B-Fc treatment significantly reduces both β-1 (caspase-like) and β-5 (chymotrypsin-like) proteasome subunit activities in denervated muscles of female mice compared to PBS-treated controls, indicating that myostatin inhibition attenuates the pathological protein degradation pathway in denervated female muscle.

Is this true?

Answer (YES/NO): NO